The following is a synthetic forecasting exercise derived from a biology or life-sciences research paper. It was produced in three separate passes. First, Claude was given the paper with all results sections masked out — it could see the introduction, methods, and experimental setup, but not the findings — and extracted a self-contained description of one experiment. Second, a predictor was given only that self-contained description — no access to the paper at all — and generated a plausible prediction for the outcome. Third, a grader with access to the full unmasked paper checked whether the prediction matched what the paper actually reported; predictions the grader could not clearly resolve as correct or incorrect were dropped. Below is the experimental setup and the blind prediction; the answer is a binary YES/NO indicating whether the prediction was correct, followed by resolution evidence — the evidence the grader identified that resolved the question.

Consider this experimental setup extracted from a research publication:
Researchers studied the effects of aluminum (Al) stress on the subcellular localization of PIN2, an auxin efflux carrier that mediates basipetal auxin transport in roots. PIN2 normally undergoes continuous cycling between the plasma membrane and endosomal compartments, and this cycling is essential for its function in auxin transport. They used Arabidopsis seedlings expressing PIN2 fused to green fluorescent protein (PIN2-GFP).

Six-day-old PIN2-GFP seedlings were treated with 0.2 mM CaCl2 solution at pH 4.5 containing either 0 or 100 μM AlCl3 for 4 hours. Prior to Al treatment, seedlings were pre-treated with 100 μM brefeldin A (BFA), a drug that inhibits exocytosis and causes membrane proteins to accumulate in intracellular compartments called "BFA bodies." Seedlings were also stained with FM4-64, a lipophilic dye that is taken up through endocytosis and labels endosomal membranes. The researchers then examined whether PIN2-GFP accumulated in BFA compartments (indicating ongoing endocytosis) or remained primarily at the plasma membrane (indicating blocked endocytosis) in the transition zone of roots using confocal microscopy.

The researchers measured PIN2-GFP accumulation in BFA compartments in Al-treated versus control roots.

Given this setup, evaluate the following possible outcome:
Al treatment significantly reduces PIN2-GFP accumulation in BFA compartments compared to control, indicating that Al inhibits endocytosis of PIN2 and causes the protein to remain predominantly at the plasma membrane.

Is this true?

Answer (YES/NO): YES